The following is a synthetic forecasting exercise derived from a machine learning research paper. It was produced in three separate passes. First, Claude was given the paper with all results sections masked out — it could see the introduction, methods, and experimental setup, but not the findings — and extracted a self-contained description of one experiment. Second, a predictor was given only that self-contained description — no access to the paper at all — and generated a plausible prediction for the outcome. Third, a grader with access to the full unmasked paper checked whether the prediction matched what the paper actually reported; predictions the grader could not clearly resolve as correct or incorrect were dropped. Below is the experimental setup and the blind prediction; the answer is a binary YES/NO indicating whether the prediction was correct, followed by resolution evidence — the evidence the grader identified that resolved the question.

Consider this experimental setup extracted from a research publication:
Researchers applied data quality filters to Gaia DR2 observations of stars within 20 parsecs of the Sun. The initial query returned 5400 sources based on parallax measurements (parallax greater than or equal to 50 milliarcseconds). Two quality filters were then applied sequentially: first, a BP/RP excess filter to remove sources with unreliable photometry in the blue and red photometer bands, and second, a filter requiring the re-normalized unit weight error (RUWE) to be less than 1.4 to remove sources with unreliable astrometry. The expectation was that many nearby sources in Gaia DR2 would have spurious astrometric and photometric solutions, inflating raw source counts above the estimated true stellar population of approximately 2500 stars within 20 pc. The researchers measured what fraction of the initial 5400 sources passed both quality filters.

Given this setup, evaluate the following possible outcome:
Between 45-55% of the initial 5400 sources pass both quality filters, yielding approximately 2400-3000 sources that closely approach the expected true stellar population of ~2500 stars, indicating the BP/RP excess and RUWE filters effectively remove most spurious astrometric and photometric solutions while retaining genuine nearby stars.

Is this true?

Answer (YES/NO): NO